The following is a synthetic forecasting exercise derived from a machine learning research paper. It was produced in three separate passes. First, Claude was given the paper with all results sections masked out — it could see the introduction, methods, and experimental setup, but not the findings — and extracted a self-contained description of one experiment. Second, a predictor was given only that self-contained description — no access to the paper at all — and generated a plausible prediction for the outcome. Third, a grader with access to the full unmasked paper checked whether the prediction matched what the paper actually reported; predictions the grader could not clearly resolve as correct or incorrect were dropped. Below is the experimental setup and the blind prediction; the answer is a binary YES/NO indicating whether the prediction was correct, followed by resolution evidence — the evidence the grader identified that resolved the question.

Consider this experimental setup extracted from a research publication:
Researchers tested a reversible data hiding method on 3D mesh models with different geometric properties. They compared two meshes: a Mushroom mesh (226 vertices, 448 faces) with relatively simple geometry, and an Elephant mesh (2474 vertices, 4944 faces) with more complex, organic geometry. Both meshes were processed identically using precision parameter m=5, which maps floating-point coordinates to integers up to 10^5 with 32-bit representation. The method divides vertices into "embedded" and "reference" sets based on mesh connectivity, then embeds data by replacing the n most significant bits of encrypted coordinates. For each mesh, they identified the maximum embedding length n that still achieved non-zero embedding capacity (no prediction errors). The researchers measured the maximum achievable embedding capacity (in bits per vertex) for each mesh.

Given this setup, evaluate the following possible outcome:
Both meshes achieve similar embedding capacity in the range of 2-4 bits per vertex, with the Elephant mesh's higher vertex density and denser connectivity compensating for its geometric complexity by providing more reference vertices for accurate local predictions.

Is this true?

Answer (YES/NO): NO